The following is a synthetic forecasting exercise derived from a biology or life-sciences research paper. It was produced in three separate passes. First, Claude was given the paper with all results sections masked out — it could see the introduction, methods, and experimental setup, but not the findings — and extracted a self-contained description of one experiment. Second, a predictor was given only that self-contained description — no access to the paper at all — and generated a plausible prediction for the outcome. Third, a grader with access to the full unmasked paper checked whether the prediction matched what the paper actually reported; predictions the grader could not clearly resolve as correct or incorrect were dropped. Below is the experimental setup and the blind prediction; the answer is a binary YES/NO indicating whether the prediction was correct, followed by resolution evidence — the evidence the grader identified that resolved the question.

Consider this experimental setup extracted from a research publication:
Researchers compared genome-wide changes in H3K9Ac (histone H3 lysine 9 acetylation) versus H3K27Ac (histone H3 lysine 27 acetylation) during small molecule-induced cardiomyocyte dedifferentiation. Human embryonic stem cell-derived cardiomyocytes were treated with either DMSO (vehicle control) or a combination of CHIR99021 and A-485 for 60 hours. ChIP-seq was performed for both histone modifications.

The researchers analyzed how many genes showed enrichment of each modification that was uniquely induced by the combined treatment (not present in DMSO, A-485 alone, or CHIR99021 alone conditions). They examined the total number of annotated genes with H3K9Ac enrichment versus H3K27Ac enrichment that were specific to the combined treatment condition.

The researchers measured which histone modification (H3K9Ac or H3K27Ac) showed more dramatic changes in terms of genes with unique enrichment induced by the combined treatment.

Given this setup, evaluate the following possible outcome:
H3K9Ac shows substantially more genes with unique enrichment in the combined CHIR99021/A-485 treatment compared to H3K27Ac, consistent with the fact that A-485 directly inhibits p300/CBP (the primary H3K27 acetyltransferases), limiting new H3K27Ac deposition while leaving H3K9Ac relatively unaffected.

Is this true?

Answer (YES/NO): YES